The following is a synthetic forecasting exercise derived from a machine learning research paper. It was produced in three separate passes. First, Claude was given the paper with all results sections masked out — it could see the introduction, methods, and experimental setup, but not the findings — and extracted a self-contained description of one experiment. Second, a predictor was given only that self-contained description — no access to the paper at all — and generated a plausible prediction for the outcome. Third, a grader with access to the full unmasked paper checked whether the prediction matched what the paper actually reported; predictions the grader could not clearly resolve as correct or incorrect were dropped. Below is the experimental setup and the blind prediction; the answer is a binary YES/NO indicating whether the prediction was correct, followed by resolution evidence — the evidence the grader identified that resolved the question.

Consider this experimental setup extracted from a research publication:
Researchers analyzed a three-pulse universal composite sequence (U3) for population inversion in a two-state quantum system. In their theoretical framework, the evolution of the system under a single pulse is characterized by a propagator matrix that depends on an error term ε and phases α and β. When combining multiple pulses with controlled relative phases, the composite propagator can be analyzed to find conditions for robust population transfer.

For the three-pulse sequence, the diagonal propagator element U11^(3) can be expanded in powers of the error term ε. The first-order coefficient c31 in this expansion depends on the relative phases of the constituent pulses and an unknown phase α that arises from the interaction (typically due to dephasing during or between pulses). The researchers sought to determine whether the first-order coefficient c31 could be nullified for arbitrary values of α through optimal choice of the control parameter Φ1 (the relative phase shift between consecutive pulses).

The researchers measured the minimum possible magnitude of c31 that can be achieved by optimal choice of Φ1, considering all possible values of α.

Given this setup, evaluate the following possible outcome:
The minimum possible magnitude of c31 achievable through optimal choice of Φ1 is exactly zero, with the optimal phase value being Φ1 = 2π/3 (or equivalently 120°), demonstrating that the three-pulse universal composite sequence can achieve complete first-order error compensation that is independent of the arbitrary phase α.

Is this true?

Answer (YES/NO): NO